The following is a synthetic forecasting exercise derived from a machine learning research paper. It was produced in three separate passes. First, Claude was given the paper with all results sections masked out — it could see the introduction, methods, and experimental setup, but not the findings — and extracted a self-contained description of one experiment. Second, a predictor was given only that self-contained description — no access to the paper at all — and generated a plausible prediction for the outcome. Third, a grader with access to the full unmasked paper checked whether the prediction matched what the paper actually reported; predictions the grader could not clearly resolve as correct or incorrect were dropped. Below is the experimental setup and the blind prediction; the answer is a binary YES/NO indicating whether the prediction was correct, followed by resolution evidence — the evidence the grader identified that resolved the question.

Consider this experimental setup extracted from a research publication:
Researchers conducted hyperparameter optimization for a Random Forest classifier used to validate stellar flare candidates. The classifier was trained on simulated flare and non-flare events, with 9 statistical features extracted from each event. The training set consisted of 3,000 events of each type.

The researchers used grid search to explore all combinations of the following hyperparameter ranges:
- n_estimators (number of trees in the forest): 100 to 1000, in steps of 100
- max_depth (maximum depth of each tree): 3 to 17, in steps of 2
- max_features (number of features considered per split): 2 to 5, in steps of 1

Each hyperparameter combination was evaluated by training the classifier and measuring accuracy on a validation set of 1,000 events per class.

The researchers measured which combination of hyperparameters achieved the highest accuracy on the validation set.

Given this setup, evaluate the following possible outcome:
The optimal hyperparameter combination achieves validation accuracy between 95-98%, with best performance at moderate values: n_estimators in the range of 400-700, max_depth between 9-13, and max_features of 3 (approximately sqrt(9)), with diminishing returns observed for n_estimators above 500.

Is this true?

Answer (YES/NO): NO